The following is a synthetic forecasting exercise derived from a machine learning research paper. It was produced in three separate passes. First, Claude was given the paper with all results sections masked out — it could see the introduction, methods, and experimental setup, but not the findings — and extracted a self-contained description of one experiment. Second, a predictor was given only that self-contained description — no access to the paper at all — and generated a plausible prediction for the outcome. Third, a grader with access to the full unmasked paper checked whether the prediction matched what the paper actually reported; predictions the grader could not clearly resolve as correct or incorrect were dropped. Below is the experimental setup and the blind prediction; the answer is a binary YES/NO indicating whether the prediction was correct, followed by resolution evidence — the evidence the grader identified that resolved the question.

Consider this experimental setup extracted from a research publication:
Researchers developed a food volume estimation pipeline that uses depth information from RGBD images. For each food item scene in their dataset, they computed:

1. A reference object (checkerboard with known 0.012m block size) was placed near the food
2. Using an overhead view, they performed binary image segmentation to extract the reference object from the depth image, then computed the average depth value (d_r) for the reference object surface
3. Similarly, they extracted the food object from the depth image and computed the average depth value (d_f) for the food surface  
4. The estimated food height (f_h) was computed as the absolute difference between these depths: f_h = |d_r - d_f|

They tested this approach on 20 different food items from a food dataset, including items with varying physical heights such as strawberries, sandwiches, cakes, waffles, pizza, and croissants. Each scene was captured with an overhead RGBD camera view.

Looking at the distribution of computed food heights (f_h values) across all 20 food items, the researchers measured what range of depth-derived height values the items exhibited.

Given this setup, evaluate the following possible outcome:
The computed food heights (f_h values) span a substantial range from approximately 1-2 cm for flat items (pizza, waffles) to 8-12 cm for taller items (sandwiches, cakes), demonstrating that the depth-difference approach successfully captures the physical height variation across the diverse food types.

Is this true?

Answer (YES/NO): NO